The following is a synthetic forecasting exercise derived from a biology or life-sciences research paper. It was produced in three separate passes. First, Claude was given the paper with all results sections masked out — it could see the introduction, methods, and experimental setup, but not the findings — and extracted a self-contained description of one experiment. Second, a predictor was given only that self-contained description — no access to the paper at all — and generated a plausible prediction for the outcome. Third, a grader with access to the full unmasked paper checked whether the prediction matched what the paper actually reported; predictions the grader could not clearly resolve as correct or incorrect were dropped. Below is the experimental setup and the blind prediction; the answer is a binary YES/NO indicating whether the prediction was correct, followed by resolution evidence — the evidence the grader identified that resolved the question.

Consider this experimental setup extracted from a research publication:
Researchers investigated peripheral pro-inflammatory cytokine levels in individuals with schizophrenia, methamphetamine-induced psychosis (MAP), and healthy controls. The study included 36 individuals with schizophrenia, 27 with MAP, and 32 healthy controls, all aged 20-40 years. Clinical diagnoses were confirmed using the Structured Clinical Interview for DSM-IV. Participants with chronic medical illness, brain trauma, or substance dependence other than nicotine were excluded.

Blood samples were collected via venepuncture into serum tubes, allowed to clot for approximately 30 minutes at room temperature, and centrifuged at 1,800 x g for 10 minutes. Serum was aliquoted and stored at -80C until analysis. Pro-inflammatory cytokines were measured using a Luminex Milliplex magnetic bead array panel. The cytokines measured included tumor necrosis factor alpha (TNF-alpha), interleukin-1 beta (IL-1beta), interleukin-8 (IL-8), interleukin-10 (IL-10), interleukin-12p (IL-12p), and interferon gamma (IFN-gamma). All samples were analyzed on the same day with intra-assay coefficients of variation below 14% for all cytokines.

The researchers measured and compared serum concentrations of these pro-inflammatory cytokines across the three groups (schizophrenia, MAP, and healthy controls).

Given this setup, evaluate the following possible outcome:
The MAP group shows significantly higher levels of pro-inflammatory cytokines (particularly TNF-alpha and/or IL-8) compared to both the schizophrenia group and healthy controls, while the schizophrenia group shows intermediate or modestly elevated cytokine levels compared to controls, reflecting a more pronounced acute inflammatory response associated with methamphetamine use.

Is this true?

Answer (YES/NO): NO